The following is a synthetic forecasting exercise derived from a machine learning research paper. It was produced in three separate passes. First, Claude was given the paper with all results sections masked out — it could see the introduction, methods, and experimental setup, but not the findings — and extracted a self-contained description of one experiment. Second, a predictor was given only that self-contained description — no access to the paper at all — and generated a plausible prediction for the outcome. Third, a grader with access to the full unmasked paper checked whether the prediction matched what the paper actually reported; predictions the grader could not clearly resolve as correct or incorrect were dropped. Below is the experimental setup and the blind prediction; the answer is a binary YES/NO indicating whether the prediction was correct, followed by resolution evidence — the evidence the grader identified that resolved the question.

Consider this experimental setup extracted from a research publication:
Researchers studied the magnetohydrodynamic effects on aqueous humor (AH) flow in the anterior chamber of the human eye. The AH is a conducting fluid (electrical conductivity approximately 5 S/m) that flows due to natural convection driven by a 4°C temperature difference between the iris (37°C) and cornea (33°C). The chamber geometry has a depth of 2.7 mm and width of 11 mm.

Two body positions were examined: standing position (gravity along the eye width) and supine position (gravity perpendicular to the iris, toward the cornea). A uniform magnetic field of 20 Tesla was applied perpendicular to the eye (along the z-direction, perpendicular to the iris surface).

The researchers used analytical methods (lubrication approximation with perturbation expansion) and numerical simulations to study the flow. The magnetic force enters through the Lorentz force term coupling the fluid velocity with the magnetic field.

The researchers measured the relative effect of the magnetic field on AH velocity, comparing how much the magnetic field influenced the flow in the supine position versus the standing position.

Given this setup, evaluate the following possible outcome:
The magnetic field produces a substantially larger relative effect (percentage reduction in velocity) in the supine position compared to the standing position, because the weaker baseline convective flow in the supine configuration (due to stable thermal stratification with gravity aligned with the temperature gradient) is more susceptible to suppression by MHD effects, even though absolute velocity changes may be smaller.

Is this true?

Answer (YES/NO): YES